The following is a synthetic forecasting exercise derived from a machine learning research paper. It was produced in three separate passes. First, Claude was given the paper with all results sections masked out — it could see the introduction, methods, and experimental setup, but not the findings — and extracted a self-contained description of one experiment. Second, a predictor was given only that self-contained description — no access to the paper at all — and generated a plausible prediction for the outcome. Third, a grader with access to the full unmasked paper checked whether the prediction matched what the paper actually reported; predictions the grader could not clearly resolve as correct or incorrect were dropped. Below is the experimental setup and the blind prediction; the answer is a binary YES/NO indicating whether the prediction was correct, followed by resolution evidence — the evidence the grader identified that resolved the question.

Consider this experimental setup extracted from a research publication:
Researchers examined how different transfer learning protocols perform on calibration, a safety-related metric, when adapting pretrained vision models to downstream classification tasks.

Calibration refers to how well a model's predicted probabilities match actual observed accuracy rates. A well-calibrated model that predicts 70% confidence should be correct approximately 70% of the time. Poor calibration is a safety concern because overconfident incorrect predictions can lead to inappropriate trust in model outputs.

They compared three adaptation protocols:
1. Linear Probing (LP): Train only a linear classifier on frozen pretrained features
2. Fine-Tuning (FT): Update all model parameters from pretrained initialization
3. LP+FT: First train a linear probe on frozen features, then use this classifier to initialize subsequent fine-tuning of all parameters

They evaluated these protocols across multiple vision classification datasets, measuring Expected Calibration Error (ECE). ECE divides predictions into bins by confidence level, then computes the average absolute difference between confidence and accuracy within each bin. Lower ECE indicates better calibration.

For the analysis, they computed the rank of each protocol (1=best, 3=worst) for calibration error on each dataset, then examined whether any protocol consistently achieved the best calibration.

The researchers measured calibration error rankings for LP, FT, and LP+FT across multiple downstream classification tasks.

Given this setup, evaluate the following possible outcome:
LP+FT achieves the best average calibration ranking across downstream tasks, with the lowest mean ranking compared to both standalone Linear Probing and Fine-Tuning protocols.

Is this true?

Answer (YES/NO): NO